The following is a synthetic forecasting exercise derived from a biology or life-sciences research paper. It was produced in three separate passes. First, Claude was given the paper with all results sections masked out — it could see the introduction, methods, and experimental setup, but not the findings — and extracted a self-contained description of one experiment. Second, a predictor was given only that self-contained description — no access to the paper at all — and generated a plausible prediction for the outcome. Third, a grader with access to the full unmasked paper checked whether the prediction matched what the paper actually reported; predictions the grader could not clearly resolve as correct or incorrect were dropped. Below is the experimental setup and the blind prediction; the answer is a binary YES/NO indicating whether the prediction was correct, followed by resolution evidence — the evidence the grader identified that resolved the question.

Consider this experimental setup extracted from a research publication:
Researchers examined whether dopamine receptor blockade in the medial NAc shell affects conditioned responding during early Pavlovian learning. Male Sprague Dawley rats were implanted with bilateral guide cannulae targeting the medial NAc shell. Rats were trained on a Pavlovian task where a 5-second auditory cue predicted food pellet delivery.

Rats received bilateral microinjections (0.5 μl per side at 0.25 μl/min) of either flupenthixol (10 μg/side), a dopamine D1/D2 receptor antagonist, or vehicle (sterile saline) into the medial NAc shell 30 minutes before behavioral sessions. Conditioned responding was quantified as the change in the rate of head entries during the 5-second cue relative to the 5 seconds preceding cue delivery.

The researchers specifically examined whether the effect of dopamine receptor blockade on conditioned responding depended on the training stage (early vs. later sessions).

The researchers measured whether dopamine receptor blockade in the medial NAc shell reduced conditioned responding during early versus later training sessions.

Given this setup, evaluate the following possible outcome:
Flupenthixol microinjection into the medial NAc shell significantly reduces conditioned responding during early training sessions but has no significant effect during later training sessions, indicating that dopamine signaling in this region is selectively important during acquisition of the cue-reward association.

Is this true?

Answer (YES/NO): NO